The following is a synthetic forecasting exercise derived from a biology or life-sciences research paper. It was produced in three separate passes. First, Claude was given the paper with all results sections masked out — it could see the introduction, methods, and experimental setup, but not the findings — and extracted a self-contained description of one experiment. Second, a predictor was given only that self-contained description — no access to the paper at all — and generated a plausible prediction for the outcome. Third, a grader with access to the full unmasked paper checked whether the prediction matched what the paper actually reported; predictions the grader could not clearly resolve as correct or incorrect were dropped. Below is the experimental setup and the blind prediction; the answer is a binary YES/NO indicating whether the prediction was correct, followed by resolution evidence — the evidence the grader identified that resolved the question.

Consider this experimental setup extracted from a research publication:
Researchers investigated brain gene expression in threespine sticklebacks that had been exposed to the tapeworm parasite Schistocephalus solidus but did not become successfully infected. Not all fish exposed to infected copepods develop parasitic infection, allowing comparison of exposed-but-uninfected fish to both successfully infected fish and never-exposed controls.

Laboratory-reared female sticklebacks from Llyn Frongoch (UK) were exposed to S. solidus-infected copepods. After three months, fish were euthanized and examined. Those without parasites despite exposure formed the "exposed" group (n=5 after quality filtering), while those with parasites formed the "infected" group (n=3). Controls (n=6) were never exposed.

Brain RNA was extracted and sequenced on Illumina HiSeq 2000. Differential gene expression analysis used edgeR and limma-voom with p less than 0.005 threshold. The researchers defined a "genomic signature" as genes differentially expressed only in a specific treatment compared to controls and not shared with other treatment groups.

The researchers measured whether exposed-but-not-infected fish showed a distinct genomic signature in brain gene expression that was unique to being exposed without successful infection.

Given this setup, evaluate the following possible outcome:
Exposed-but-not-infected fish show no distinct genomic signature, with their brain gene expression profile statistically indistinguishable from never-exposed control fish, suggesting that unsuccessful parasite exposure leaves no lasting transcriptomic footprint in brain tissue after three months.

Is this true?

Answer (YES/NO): NO